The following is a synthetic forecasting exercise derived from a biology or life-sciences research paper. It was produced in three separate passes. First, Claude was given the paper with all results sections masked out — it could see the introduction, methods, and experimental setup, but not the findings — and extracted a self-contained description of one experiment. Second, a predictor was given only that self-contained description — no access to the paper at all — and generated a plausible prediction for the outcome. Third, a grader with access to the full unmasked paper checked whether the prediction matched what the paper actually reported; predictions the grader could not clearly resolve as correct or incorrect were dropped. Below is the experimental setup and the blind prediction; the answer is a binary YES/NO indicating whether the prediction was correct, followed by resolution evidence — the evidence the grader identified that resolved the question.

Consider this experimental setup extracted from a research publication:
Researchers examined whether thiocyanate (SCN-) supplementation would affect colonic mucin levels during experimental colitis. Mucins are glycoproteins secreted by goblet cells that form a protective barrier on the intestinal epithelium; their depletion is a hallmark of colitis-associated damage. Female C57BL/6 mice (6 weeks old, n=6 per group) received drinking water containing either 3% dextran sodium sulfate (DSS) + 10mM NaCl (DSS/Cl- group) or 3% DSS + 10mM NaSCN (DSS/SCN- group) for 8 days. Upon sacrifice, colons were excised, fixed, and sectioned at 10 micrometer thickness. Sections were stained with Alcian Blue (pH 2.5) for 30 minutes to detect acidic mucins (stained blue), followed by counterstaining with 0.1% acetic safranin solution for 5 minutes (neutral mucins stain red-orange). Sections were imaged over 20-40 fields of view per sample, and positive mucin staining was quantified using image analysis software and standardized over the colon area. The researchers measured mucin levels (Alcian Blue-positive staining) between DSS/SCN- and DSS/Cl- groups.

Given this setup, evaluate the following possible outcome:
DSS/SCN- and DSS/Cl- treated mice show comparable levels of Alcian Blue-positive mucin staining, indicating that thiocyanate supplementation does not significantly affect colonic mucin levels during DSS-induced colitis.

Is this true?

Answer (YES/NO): YES